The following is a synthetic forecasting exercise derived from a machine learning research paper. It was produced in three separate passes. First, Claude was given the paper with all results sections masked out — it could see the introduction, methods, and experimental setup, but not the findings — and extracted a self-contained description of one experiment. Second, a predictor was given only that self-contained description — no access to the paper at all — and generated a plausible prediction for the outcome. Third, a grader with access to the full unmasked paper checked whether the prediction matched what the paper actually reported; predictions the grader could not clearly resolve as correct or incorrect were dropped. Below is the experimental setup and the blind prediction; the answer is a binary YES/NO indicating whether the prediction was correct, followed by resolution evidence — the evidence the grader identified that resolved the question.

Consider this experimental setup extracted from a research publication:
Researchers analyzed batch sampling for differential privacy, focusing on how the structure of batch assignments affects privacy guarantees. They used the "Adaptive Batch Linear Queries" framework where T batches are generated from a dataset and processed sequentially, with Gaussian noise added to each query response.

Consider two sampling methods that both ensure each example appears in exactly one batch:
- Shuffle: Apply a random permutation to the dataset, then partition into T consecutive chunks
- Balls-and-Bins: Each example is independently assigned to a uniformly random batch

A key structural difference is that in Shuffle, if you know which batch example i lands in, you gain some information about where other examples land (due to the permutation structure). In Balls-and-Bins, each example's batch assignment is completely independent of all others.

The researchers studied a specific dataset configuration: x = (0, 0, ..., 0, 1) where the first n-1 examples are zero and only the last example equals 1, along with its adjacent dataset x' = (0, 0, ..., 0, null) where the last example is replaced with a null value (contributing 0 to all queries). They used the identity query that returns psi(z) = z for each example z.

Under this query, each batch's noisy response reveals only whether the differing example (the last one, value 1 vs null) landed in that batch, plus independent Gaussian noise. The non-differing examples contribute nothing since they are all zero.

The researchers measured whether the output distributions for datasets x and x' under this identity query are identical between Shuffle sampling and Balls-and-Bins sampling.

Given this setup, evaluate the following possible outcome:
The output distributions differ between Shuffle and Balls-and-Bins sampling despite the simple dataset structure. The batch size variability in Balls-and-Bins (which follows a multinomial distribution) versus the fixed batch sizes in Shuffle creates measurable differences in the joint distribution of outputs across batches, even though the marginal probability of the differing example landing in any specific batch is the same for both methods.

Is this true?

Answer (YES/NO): NO